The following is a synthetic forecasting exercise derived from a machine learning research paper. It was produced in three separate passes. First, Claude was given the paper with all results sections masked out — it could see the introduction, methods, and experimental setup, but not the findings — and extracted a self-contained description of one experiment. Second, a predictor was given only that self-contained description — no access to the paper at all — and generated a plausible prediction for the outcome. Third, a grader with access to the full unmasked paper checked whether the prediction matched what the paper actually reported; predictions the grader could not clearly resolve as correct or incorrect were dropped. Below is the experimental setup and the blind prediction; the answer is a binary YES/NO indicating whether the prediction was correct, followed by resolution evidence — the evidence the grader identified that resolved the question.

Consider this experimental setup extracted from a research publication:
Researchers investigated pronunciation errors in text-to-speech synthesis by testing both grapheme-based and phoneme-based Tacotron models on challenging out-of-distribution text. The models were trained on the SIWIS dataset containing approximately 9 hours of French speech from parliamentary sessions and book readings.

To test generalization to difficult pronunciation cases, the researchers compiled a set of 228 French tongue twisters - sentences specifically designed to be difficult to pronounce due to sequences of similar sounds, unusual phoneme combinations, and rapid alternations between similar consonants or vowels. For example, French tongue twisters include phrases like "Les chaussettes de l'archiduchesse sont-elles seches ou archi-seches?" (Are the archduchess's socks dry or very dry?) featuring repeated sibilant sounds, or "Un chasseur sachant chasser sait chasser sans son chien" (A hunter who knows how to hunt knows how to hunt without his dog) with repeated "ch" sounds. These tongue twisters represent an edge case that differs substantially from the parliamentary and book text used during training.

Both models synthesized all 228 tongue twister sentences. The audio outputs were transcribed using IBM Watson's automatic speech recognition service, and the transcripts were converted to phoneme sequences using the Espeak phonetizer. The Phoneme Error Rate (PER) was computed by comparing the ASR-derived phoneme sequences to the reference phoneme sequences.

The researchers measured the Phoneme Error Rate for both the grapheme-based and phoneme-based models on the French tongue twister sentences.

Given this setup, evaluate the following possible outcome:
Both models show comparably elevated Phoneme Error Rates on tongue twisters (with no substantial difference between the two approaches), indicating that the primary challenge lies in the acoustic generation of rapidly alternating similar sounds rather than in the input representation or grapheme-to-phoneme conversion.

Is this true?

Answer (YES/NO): YES